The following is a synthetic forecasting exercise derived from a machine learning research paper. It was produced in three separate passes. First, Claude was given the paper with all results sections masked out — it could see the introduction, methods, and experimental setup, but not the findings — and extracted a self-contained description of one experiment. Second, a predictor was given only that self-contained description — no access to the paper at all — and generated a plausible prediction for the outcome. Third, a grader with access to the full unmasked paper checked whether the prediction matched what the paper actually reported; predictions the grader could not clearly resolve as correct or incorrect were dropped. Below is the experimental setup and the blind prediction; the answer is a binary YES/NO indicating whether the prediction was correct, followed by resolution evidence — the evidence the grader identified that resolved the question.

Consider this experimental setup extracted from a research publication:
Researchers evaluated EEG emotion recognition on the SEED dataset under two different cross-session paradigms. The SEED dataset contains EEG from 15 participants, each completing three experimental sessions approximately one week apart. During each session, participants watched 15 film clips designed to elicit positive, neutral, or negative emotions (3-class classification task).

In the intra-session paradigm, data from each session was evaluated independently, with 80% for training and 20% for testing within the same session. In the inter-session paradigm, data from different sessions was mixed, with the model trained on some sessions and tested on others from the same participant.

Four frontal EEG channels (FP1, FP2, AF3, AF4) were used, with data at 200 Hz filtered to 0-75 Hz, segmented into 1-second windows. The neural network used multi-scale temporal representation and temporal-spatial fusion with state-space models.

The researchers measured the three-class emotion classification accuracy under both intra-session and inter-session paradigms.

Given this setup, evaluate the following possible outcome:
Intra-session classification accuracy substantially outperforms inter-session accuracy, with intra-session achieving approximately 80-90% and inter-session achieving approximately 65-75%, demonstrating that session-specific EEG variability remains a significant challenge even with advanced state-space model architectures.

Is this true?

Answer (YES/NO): NO